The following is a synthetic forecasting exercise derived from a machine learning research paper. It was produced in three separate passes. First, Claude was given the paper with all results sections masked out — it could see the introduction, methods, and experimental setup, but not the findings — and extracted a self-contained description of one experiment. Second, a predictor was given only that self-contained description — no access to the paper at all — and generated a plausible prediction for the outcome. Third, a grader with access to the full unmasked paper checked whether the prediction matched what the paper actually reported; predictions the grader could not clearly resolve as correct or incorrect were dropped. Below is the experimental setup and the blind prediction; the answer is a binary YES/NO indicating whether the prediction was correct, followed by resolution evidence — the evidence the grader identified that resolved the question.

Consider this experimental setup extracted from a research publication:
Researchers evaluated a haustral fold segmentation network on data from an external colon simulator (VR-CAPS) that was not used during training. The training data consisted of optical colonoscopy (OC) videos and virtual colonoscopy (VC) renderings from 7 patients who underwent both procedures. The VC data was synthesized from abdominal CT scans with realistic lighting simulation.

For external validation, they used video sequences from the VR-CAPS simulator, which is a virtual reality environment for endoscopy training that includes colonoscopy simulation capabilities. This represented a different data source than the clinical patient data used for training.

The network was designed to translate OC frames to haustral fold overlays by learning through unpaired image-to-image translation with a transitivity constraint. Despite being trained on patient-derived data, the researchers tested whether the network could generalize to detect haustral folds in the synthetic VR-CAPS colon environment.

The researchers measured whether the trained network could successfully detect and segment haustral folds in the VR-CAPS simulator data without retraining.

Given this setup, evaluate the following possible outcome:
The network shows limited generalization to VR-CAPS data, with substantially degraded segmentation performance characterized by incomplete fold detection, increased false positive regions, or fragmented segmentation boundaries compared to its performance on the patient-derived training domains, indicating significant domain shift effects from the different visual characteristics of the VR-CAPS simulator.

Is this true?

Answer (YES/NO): NO